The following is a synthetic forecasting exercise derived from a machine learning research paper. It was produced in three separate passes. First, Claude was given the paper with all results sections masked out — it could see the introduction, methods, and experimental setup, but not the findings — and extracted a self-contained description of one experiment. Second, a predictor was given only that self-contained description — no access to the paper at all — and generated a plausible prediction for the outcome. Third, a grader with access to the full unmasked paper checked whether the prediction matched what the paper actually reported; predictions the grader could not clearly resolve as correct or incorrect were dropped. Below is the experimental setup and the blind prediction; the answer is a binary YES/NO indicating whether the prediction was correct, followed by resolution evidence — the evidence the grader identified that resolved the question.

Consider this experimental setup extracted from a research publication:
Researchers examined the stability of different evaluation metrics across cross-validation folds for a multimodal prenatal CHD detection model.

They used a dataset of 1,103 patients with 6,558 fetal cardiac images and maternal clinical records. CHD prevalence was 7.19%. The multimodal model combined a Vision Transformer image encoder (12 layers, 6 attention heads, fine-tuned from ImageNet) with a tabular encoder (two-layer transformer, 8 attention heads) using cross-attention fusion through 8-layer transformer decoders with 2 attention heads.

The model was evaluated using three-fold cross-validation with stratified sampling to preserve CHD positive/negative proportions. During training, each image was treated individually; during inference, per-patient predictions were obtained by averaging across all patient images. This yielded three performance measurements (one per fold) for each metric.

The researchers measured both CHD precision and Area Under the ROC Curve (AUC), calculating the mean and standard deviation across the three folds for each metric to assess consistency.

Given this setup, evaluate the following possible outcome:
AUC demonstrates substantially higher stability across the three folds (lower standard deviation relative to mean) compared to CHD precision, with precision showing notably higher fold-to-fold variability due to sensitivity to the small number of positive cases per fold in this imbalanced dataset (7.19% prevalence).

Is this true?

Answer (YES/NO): YES